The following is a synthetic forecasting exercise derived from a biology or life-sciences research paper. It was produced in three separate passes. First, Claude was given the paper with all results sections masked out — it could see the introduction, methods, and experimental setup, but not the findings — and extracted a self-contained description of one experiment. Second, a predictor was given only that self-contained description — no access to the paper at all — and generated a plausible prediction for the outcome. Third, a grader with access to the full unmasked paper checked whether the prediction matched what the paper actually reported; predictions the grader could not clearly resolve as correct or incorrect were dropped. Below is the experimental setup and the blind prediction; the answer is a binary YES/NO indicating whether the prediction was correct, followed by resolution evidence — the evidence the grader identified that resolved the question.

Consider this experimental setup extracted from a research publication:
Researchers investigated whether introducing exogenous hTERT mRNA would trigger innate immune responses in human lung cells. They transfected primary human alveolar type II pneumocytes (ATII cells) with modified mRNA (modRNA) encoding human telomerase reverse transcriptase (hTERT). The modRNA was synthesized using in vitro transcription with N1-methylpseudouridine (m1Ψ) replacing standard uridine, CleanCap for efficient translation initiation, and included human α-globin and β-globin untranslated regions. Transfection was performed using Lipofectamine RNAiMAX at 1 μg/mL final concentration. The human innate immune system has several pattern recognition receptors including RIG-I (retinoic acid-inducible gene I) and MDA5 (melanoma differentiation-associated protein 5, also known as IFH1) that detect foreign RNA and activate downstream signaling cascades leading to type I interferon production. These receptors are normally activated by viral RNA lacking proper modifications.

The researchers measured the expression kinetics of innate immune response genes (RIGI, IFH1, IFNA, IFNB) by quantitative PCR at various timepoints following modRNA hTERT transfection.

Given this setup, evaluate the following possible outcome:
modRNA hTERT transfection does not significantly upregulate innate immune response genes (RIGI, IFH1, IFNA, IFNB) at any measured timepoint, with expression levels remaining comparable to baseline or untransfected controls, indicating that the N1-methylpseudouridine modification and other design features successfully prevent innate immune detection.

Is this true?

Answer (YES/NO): NO